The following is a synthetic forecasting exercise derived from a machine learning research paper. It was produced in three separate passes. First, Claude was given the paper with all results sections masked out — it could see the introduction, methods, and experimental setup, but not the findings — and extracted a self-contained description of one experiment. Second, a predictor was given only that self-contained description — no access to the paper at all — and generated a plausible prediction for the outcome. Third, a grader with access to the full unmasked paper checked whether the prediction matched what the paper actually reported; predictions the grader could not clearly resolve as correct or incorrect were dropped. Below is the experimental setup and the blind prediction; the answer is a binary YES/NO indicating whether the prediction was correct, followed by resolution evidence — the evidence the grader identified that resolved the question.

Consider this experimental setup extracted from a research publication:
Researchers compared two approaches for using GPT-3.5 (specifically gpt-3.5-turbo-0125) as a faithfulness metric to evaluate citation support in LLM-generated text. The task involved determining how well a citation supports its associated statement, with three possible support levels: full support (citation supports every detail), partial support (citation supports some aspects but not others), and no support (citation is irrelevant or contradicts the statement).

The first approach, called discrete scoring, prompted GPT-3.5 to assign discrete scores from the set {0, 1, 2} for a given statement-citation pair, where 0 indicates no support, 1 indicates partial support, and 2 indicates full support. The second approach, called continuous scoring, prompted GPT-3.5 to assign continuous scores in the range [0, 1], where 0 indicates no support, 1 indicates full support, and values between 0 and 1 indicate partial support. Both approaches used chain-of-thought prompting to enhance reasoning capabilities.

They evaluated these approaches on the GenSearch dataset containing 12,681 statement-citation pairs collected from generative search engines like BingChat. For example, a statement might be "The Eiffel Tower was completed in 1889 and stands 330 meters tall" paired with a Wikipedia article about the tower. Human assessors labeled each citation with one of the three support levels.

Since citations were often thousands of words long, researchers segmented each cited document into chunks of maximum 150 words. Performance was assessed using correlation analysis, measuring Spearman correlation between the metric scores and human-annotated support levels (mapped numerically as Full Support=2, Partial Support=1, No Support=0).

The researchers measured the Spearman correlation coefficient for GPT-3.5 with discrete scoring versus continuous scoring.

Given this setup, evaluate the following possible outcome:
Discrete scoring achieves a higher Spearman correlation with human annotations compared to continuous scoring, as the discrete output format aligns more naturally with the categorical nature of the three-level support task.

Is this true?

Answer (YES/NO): YES